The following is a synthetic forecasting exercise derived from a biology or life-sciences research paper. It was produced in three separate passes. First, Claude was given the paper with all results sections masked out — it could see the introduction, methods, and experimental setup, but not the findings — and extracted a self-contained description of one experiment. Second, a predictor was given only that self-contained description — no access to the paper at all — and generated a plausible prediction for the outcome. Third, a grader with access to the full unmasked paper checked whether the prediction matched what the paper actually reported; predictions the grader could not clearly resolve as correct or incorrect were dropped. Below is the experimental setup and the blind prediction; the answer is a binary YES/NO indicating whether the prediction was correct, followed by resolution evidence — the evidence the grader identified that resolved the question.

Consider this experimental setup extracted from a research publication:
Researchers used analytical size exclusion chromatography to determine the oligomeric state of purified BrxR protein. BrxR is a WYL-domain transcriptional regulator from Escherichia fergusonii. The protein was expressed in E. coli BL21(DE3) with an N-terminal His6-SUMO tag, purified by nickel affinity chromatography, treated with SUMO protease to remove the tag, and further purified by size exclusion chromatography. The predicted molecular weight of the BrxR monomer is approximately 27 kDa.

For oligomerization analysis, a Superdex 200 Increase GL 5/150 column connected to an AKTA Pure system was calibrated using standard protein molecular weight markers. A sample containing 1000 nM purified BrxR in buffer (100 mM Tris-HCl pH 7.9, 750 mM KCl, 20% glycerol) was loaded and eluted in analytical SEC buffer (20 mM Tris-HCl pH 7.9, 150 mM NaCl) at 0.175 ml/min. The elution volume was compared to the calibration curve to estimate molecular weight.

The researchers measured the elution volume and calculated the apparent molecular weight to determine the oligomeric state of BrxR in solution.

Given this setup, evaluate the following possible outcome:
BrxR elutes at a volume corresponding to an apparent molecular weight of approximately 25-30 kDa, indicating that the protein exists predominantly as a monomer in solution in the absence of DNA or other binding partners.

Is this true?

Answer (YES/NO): NO